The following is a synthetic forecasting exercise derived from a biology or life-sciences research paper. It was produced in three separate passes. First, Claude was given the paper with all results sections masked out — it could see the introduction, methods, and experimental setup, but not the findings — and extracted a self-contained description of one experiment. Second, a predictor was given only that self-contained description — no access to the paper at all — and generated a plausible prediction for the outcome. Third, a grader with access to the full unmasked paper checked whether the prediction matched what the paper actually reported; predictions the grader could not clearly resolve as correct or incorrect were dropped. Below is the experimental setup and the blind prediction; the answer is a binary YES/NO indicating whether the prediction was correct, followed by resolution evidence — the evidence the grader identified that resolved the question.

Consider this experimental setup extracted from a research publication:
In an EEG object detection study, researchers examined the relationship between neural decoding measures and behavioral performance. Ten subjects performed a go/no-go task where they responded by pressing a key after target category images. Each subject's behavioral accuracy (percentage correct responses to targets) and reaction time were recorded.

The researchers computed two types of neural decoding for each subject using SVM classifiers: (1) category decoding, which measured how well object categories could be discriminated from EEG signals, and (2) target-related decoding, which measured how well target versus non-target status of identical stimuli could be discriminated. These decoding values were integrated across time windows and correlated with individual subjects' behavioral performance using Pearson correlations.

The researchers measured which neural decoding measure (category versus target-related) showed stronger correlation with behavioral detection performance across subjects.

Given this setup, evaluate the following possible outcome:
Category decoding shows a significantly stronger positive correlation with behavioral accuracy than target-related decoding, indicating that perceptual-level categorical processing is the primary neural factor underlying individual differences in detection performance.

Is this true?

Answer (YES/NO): NO